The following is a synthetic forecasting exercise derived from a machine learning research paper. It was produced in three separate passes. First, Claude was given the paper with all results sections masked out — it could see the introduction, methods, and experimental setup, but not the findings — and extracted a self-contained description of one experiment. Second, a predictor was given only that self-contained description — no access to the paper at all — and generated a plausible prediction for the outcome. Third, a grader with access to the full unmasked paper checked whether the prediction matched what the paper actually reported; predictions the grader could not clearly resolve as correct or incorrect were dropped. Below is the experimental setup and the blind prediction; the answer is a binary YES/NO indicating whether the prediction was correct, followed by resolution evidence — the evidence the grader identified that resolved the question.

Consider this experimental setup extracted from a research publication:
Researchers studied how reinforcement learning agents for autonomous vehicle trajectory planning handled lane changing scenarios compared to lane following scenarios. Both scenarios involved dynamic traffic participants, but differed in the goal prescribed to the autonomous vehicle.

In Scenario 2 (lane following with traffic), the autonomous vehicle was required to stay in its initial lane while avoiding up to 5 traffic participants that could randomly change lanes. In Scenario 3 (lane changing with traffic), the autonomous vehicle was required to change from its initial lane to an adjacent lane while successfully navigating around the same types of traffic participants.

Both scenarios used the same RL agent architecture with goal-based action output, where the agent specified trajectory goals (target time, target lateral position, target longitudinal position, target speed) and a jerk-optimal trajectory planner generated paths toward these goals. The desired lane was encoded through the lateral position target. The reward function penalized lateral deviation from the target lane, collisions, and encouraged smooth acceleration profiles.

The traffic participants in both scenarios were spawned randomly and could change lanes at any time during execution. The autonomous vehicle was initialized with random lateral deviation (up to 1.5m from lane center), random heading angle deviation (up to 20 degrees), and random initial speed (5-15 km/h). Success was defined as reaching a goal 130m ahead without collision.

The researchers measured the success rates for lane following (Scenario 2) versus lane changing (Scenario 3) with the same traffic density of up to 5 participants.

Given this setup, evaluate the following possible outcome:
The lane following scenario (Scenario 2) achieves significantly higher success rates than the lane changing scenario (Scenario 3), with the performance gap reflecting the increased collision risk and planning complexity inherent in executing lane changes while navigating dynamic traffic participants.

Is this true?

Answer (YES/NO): NO